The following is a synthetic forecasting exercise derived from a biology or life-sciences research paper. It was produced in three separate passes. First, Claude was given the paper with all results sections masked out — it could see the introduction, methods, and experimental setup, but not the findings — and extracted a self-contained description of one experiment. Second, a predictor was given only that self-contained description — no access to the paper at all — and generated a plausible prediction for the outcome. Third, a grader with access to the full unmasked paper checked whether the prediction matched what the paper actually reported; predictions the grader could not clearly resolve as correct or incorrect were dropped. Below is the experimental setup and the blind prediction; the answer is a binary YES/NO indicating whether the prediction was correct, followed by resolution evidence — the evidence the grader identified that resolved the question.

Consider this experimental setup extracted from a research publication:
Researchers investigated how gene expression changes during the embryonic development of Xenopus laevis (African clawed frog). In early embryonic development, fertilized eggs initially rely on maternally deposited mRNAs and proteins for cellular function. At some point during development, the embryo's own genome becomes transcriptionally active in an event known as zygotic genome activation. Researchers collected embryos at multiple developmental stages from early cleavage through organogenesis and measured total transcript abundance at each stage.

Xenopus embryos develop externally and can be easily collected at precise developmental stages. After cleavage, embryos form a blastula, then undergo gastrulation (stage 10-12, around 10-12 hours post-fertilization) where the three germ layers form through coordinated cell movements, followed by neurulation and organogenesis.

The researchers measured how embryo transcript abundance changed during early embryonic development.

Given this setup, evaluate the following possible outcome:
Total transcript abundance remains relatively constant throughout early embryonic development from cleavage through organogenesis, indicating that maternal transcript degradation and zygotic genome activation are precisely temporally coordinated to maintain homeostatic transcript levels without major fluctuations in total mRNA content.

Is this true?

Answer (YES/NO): NO